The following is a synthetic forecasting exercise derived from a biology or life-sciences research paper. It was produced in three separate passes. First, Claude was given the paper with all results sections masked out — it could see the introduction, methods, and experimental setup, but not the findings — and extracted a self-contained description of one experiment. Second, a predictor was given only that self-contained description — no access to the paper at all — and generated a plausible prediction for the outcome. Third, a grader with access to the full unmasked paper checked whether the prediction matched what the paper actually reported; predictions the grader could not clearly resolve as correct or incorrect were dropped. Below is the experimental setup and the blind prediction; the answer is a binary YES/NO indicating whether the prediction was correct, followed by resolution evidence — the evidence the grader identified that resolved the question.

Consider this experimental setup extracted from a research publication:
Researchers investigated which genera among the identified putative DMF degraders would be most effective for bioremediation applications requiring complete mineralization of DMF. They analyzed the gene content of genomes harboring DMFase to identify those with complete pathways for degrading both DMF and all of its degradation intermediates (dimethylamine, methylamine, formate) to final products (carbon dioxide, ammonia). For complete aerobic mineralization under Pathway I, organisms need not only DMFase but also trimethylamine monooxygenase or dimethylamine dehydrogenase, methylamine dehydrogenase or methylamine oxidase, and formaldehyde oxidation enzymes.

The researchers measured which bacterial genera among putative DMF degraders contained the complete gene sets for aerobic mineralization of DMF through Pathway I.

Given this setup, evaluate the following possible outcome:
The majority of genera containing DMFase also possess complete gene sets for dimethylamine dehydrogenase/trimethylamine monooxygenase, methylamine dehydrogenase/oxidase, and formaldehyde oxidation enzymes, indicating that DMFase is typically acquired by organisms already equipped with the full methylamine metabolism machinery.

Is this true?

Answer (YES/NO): NO